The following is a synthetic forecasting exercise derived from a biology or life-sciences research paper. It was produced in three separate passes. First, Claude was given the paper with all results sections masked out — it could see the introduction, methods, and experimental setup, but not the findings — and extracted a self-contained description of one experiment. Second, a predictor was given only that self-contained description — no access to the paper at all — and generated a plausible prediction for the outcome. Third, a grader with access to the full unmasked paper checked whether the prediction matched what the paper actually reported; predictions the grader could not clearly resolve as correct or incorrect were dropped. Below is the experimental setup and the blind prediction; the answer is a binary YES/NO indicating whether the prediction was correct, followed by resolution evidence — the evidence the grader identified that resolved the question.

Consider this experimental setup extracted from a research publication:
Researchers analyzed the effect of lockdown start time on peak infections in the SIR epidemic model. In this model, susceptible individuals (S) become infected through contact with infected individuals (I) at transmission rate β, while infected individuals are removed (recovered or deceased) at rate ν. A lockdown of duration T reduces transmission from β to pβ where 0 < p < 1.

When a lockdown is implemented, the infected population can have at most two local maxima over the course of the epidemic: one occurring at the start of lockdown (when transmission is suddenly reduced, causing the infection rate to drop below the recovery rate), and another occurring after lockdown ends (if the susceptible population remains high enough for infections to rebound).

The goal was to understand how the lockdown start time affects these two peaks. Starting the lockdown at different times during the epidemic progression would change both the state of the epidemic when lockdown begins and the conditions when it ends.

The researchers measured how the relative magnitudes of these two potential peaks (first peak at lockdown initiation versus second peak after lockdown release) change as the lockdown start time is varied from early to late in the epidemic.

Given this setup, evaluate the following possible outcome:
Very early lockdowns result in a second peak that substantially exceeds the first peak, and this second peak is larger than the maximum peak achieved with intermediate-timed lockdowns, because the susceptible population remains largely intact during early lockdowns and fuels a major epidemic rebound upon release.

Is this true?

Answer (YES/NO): YES